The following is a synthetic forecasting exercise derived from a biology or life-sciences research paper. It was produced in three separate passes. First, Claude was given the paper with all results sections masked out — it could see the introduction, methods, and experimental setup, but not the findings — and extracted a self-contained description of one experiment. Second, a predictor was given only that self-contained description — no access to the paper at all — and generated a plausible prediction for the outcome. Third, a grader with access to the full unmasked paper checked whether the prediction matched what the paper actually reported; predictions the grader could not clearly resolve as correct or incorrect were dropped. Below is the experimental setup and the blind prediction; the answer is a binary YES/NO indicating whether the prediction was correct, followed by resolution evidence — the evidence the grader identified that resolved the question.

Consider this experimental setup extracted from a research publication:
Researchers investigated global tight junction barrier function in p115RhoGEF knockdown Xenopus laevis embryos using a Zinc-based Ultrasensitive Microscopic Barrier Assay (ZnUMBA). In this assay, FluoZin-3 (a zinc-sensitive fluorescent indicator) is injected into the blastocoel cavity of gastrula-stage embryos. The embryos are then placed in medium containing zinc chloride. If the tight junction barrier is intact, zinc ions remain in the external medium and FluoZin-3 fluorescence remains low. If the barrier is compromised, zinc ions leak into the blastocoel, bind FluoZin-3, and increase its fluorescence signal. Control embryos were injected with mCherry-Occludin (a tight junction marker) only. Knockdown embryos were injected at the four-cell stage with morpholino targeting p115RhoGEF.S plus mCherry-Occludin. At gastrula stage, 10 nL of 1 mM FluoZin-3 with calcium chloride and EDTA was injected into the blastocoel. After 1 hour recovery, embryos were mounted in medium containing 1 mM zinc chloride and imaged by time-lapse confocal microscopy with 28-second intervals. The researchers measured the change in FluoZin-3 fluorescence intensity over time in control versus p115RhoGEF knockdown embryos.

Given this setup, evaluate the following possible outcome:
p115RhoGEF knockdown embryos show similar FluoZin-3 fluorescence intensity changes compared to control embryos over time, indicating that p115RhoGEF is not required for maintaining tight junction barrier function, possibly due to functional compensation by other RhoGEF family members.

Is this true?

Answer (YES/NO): NO